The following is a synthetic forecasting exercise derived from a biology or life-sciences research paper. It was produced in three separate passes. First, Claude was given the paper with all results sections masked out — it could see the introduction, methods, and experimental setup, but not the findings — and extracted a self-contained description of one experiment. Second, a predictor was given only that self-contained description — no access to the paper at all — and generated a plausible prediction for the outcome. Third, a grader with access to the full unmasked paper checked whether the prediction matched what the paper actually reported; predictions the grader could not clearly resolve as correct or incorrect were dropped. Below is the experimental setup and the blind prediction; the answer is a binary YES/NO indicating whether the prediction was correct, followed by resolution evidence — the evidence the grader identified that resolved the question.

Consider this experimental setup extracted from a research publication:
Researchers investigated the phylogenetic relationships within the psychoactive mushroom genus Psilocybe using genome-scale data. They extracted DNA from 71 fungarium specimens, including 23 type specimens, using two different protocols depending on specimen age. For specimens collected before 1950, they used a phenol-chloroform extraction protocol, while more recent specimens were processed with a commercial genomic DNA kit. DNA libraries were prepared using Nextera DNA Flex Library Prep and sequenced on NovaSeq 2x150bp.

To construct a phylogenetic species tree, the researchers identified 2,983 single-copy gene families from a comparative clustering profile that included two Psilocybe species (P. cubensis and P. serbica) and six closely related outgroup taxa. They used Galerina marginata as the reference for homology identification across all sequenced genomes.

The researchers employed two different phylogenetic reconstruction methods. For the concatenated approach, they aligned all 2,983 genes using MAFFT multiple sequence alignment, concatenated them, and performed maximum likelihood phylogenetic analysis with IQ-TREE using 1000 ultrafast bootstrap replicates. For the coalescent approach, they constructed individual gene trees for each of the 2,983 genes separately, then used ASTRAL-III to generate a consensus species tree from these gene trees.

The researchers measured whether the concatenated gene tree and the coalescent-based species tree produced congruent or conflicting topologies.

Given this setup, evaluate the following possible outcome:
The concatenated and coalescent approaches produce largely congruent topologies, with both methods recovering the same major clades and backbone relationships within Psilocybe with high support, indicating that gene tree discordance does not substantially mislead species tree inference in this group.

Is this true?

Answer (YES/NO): YES